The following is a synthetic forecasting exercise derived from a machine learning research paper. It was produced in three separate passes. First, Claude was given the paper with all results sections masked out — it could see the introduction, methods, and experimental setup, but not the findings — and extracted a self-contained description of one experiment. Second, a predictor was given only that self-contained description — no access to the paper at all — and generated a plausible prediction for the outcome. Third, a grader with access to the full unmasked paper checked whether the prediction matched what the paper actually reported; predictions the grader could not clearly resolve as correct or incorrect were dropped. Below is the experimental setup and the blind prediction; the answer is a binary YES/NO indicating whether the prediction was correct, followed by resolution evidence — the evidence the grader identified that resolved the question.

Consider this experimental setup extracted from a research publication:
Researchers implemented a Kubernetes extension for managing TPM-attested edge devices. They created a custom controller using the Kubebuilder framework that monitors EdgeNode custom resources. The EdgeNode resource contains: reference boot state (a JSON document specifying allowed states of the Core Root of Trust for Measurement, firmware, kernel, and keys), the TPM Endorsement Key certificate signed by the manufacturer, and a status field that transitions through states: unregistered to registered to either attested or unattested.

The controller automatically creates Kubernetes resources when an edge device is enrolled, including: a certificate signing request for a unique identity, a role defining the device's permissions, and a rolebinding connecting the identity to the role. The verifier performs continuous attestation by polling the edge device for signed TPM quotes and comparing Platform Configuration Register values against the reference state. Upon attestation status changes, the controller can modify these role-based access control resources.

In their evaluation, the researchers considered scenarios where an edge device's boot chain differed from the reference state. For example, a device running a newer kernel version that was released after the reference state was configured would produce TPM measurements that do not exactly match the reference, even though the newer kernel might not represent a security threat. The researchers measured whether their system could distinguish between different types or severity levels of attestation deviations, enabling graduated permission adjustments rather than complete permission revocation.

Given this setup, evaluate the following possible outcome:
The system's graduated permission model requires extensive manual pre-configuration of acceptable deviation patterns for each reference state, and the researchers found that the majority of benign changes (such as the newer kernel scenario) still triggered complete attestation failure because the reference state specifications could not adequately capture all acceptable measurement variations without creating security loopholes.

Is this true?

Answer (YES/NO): NO